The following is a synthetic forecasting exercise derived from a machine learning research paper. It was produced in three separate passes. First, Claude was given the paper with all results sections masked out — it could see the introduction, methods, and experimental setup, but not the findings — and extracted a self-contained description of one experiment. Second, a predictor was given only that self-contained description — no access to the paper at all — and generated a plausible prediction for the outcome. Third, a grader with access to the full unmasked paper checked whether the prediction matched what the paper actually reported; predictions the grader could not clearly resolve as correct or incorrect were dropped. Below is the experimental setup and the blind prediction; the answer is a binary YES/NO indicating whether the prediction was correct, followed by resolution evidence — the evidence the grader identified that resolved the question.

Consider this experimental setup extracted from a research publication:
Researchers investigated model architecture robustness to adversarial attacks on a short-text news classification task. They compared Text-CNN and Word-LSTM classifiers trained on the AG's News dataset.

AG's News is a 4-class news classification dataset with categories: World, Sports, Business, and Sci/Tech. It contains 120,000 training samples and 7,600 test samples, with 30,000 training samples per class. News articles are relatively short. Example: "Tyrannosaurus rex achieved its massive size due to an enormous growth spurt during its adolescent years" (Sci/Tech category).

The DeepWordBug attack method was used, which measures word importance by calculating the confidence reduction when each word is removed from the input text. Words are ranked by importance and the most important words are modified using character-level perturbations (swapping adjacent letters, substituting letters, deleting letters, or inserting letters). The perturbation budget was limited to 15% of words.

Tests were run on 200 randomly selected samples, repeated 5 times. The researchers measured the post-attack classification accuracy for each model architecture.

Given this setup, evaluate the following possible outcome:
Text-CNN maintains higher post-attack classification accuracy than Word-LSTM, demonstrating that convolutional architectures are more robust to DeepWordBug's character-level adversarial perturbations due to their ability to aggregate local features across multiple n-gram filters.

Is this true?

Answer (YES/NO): YES